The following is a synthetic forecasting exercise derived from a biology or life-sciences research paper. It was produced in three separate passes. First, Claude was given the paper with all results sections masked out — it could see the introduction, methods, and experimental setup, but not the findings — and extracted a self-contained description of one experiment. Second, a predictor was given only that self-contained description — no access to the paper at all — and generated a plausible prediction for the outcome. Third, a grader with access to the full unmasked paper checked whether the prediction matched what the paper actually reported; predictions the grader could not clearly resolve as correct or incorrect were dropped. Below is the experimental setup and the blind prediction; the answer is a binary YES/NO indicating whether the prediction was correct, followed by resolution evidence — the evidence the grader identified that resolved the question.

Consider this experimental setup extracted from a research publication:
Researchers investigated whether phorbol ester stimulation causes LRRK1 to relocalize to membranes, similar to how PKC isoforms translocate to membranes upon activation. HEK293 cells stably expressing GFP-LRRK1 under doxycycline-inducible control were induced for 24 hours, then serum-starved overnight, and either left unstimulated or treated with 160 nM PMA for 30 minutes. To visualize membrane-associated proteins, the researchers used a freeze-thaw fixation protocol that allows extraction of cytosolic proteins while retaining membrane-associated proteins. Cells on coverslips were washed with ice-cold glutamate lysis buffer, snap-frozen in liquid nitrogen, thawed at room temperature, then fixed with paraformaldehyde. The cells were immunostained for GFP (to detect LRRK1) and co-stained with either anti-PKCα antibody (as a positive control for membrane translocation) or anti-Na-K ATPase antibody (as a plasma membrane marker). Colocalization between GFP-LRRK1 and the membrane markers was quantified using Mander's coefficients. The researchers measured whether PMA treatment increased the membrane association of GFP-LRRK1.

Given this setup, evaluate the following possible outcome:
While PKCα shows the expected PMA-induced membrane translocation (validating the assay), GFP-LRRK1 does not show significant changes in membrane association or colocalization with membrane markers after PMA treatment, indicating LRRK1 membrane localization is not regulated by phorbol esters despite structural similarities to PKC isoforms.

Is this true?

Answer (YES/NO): YES